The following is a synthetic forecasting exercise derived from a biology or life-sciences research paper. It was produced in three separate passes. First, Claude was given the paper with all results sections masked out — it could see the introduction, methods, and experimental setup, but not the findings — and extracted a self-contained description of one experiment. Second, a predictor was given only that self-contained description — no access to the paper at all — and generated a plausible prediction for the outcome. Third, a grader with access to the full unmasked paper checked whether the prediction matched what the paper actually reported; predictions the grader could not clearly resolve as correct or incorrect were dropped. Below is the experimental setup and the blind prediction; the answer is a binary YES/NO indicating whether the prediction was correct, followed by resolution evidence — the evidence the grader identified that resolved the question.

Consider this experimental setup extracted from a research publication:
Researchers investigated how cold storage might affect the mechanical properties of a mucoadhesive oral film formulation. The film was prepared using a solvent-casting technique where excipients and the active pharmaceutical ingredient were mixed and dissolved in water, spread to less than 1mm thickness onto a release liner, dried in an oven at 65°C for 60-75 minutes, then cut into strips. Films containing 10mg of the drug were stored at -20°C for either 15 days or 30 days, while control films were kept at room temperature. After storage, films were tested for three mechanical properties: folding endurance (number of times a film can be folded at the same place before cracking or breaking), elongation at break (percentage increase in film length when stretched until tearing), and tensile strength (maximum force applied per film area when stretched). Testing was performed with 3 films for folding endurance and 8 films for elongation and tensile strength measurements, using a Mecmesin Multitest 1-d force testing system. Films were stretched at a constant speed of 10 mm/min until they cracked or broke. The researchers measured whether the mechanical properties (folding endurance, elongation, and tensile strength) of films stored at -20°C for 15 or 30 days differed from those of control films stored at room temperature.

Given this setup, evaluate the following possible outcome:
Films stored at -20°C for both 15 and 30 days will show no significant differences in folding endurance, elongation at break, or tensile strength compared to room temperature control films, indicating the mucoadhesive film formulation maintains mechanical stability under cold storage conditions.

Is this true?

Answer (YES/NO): YES